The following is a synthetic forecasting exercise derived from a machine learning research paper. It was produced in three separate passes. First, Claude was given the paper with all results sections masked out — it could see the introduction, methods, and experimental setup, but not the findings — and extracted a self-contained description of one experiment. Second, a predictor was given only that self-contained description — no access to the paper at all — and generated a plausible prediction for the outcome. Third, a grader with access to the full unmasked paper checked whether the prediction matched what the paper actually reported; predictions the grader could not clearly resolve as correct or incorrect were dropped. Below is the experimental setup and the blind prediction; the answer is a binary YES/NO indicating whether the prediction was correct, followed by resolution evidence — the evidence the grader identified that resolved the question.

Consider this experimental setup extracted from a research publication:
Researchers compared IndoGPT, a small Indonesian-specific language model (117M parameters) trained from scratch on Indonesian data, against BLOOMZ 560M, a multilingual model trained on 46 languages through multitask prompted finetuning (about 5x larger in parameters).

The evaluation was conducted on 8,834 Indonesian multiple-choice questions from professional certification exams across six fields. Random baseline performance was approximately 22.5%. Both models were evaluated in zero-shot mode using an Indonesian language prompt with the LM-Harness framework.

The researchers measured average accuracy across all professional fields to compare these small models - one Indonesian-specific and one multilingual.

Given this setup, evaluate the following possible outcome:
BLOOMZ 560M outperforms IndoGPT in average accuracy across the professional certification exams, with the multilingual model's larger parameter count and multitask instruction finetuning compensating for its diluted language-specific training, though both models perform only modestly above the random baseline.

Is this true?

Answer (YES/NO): NO